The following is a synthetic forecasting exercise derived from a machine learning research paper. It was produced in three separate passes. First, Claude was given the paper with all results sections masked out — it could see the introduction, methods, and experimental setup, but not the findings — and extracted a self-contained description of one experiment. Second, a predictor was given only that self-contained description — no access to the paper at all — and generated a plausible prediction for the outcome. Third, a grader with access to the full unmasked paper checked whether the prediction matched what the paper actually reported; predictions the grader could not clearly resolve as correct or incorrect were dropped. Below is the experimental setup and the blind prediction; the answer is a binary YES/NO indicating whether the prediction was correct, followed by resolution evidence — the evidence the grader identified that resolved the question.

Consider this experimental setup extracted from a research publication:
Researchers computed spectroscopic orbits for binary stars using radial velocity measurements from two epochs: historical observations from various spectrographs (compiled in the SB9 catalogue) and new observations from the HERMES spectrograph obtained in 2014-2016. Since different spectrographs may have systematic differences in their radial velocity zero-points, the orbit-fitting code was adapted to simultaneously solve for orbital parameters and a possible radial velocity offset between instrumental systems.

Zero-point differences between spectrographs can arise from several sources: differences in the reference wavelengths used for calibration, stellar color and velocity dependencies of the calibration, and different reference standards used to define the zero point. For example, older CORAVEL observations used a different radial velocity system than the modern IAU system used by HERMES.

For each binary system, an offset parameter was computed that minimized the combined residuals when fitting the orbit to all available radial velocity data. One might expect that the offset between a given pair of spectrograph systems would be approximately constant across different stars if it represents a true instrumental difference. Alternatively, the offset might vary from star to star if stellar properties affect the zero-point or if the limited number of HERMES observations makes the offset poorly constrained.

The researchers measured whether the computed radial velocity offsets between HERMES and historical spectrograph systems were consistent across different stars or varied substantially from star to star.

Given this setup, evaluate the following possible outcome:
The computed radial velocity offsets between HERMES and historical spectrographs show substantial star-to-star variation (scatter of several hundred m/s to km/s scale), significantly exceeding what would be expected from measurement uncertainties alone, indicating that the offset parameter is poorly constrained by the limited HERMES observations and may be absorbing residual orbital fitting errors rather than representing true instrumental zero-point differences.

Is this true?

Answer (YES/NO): NO